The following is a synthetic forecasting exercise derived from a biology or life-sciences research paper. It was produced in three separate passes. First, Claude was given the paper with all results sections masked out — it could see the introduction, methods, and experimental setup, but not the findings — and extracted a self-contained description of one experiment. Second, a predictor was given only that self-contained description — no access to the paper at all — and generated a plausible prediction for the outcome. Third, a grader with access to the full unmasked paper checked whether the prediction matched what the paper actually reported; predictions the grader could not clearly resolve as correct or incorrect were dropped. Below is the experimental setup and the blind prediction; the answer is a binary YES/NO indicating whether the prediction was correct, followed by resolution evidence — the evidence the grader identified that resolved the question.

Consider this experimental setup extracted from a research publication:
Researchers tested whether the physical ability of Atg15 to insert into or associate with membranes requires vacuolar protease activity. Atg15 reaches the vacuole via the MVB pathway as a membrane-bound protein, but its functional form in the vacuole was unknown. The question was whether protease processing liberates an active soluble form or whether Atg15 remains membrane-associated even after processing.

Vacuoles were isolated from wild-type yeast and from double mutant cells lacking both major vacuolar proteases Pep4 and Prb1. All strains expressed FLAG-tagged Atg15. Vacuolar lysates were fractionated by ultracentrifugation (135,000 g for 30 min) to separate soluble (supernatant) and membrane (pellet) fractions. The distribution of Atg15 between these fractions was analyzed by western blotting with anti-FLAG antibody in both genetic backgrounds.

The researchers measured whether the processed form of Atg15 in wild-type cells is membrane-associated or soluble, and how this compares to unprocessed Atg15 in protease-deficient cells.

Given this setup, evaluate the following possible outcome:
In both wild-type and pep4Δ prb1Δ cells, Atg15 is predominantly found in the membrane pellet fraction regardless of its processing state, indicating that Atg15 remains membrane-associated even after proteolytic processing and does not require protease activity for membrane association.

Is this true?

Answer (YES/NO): YES